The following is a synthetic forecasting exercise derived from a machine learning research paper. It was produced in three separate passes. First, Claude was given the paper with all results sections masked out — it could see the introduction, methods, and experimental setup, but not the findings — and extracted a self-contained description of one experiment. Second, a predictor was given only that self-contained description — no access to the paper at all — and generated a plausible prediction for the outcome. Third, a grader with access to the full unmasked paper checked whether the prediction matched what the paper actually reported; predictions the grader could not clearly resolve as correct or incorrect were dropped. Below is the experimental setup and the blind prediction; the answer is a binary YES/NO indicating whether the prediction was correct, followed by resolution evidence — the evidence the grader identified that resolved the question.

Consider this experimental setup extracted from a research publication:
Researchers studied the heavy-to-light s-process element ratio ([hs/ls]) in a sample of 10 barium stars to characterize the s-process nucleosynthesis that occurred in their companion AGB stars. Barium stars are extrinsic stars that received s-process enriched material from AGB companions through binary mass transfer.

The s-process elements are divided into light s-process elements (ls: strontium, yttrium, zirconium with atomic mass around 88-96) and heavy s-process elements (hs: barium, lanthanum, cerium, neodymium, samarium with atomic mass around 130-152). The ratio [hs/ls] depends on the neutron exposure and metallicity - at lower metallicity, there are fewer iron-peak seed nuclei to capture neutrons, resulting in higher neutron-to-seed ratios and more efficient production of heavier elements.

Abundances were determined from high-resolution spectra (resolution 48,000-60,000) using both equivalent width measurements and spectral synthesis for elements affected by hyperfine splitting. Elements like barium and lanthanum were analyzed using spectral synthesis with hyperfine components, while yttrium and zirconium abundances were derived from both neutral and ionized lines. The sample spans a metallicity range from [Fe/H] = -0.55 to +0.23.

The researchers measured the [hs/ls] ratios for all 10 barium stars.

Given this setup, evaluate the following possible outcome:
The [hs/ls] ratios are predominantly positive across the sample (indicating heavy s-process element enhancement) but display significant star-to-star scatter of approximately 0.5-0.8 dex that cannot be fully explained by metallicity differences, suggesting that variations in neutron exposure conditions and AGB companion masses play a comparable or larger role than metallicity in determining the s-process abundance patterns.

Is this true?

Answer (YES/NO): NO